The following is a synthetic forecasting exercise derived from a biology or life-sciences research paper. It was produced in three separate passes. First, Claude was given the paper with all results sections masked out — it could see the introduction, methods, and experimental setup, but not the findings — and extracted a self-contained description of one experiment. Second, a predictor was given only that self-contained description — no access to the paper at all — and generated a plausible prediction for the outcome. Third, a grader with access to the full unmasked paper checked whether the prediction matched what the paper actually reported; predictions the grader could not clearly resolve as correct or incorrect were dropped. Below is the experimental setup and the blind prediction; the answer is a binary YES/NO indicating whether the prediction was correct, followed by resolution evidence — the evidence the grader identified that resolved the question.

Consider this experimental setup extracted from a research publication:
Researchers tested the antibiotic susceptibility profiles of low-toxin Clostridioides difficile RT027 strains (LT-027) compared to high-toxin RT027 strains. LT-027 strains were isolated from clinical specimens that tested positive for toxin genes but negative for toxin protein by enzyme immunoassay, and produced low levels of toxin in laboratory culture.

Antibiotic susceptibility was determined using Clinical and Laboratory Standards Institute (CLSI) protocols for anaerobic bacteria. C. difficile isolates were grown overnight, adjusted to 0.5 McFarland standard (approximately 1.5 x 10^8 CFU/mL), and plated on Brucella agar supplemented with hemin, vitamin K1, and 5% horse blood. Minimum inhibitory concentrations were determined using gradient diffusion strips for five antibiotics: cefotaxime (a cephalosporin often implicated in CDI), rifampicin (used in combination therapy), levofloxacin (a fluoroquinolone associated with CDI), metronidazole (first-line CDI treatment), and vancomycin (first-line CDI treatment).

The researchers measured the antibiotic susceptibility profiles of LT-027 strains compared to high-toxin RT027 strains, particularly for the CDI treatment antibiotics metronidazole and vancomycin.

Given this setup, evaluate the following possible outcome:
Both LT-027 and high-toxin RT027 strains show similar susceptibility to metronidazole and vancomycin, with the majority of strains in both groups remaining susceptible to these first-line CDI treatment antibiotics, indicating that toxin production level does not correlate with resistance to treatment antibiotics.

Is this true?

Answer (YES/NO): YES